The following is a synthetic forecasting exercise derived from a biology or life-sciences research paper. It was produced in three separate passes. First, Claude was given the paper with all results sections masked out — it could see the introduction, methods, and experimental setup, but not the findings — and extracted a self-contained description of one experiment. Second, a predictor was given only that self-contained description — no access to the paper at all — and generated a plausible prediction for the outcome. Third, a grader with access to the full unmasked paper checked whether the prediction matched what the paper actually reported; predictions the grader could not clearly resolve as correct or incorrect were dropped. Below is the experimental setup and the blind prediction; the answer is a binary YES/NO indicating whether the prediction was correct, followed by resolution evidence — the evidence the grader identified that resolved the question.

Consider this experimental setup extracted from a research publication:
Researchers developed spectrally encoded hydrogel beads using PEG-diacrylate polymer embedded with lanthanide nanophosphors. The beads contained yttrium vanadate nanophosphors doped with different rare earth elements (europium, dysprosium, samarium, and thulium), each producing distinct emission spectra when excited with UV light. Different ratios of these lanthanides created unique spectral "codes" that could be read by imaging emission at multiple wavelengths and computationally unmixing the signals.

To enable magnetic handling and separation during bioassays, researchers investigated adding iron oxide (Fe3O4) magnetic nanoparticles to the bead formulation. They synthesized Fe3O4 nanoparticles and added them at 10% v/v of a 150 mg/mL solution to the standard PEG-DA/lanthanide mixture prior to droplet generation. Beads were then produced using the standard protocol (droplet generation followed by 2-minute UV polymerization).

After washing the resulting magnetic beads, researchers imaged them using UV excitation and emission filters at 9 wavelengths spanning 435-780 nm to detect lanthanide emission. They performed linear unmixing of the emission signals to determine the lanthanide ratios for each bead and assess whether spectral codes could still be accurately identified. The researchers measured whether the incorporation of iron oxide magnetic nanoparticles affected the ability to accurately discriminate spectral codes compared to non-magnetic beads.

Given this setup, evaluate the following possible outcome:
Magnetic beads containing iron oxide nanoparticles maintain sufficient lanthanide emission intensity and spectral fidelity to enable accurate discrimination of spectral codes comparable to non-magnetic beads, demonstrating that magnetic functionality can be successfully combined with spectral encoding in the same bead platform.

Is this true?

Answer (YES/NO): YES